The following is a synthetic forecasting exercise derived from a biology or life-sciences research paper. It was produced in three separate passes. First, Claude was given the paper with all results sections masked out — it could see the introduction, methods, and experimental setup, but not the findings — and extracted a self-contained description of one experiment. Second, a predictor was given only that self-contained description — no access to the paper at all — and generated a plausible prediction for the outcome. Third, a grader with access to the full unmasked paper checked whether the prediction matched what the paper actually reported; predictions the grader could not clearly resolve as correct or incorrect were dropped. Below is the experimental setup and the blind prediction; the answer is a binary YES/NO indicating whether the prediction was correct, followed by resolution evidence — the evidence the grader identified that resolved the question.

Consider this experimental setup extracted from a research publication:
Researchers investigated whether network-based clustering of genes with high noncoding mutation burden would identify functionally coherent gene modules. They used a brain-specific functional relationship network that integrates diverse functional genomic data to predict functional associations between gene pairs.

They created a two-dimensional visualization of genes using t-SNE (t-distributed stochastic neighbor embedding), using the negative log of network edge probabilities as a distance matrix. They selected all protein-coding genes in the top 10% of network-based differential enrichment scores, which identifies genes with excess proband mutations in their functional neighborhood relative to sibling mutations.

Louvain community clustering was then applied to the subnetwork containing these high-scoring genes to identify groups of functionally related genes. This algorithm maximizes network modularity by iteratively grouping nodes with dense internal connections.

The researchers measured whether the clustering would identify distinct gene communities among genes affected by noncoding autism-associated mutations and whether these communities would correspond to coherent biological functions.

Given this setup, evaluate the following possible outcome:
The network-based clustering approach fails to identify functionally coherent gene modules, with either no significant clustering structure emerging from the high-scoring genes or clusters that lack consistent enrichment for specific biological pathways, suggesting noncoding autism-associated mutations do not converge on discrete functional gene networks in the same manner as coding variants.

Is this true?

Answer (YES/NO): NO